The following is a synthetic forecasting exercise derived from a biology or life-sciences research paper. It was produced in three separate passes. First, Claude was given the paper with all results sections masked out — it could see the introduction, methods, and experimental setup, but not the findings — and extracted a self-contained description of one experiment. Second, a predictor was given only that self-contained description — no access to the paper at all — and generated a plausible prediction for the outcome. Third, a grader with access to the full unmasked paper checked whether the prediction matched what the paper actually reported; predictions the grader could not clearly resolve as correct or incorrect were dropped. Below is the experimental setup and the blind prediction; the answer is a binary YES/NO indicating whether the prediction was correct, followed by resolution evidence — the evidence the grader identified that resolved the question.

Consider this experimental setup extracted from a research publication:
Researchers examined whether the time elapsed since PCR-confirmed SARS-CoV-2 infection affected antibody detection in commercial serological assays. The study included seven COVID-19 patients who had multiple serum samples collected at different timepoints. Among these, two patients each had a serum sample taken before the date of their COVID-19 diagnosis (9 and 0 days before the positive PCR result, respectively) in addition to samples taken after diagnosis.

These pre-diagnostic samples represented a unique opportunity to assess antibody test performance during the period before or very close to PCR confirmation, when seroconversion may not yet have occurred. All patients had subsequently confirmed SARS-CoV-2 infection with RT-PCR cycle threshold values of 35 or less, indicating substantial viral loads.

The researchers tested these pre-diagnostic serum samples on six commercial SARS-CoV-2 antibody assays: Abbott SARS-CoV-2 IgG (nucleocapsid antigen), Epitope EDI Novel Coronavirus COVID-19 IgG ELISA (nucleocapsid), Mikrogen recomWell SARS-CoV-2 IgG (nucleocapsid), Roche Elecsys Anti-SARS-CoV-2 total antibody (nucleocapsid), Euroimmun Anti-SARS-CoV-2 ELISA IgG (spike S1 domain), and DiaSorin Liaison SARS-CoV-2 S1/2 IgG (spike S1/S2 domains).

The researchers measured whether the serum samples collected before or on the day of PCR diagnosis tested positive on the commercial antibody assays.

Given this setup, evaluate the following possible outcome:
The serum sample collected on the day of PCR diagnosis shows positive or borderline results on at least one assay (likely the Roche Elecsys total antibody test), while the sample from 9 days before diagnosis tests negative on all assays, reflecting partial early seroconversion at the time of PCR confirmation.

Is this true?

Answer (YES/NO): NO